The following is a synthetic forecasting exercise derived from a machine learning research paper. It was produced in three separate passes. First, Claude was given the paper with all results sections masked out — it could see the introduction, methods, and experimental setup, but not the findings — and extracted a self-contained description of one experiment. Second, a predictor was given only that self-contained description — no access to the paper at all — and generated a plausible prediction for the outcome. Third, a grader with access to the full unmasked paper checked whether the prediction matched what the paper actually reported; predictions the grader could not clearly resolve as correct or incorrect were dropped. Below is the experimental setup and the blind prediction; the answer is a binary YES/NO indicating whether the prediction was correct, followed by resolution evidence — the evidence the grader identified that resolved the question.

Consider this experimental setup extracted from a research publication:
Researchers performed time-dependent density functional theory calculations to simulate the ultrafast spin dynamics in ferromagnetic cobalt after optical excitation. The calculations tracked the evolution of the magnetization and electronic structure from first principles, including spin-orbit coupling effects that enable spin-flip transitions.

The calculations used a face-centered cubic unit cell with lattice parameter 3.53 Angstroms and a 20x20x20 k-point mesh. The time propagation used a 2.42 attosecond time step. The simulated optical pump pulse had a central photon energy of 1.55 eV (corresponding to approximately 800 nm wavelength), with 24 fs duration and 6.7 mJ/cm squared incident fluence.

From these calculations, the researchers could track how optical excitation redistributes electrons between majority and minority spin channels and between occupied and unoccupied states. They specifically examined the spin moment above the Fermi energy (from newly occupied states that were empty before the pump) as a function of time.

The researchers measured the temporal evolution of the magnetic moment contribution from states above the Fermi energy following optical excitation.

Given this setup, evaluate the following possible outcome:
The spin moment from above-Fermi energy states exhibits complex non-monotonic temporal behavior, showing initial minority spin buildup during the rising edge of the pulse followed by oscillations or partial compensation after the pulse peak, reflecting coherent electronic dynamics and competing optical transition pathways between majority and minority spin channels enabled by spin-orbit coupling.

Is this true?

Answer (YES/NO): NO